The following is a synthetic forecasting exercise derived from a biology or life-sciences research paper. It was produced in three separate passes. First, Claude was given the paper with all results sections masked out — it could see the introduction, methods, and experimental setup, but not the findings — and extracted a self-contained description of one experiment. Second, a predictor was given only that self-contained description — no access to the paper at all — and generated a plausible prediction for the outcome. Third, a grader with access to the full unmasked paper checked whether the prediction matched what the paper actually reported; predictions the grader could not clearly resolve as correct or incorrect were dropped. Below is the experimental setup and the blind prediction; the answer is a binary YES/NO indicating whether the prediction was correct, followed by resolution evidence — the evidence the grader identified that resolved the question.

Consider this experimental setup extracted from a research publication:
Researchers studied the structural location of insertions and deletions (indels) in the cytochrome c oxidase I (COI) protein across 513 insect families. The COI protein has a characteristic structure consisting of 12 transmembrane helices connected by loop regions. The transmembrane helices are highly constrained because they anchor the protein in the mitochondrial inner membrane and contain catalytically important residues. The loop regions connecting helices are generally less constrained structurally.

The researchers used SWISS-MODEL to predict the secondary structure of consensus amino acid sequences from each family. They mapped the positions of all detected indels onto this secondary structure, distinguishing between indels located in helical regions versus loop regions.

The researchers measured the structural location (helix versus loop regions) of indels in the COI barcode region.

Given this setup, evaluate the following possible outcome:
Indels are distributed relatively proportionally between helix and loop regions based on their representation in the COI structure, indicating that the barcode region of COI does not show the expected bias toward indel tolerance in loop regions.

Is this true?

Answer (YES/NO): NO